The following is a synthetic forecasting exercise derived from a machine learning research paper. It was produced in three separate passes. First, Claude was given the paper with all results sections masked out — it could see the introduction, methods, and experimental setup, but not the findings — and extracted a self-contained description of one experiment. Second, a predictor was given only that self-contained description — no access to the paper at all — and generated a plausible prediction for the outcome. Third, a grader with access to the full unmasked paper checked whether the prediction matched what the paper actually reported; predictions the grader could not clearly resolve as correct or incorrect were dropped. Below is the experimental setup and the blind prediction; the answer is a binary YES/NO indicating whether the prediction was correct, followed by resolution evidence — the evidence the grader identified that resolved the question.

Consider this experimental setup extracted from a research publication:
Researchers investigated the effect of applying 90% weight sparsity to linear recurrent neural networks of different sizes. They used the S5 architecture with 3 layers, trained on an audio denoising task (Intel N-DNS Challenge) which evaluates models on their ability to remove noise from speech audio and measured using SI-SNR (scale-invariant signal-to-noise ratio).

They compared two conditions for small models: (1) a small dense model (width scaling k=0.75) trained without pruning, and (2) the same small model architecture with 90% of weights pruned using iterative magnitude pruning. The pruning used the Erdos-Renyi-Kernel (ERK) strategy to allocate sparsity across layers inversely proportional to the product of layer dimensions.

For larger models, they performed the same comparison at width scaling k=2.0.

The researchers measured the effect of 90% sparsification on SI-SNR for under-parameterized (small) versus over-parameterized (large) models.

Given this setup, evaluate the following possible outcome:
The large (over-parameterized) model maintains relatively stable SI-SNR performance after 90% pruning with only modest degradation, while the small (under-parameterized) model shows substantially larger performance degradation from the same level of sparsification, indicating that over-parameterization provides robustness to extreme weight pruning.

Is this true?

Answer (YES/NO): YES